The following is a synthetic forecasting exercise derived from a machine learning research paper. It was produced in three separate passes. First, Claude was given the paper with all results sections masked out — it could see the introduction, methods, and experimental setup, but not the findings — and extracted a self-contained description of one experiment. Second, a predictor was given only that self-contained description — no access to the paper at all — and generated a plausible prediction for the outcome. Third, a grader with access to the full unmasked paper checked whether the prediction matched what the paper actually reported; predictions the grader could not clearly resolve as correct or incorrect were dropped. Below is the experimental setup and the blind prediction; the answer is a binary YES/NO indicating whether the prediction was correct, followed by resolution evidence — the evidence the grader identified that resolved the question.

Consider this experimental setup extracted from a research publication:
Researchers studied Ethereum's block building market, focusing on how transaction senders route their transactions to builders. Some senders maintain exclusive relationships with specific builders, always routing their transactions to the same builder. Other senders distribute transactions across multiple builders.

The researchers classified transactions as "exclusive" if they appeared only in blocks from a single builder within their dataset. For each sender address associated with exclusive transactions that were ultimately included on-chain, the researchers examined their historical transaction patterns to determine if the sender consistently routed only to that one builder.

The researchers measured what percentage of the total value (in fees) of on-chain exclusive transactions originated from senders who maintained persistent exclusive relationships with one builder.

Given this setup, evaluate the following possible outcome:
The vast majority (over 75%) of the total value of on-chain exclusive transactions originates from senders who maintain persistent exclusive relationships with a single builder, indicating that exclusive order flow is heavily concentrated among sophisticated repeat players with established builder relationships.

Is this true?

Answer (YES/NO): NO